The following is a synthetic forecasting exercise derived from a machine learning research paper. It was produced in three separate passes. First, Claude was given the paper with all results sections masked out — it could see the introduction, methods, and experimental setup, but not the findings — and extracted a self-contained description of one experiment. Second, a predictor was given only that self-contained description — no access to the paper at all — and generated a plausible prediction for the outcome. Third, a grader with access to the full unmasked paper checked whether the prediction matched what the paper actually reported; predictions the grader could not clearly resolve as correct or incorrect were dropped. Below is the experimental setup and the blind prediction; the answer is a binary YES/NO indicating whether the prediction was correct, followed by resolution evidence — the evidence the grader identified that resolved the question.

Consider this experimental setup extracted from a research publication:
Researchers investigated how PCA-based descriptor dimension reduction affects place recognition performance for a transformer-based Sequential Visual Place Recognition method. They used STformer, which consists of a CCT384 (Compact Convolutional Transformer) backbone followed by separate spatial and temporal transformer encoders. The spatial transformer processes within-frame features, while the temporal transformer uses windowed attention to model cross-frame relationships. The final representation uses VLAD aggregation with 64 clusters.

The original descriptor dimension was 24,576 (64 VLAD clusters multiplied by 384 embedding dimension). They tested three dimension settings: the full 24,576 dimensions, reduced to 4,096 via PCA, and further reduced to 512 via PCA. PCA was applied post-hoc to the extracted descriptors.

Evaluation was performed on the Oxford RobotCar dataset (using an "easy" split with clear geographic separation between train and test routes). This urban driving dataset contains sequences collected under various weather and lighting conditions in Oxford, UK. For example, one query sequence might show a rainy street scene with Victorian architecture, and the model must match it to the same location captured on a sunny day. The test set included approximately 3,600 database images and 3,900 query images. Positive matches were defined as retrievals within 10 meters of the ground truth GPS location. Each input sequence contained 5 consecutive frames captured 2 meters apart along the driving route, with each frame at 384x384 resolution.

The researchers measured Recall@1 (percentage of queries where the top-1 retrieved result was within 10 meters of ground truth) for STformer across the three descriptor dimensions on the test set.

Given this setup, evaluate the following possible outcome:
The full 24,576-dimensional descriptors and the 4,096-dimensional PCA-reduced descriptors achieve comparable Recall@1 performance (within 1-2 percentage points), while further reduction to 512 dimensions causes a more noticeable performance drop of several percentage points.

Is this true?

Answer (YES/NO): NO